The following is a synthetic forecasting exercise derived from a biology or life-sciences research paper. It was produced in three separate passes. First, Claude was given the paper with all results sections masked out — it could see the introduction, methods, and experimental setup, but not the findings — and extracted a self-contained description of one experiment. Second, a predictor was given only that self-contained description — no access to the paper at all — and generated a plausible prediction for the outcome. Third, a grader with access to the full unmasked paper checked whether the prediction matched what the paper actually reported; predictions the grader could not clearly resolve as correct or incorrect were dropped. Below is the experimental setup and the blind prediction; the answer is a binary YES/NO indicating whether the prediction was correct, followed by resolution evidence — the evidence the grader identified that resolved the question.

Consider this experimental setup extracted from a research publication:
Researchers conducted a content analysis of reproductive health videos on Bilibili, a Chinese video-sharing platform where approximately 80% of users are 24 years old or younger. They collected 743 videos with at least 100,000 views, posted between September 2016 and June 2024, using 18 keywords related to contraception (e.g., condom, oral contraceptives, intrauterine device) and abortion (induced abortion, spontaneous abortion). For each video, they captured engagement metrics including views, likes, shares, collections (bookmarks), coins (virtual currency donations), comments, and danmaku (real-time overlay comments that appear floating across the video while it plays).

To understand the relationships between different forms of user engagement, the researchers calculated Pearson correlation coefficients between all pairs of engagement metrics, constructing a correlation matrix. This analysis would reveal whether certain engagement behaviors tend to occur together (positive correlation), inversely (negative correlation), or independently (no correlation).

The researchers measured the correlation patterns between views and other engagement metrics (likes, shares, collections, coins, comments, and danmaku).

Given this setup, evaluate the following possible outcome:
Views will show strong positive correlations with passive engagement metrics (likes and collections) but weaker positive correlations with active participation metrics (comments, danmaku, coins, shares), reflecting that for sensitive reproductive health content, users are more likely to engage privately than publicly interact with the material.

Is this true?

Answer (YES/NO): NO